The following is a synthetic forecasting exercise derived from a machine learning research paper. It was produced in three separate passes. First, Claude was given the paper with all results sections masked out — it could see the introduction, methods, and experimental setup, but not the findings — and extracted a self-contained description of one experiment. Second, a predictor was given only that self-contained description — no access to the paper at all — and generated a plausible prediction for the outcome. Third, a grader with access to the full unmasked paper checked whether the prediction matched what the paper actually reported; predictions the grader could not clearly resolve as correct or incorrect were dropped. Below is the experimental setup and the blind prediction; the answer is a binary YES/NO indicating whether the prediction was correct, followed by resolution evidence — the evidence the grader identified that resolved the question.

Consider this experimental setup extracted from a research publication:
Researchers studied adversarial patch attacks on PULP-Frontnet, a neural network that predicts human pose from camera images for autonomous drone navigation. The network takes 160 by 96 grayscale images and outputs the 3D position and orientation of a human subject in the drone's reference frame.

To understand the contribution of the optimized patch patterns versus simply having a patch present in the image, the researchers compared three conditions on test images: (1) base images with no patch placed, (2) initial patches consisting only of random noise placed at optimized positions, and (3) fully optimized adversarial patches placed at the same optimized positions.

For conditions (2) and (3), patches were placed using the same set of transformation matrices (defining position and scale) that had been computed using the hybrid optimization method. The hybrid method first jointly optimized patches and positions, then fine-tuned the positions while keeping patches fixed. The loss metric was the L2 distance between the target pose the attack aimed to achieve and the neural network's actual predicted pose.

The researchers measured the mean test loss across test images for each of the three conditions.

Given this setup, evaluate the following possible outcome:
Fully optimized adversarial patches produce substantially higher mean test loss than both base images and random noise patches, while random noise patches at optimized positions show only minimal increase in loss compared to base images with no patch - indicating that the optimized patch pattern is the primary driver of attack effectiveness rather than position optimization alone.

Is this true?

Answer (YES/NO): NO